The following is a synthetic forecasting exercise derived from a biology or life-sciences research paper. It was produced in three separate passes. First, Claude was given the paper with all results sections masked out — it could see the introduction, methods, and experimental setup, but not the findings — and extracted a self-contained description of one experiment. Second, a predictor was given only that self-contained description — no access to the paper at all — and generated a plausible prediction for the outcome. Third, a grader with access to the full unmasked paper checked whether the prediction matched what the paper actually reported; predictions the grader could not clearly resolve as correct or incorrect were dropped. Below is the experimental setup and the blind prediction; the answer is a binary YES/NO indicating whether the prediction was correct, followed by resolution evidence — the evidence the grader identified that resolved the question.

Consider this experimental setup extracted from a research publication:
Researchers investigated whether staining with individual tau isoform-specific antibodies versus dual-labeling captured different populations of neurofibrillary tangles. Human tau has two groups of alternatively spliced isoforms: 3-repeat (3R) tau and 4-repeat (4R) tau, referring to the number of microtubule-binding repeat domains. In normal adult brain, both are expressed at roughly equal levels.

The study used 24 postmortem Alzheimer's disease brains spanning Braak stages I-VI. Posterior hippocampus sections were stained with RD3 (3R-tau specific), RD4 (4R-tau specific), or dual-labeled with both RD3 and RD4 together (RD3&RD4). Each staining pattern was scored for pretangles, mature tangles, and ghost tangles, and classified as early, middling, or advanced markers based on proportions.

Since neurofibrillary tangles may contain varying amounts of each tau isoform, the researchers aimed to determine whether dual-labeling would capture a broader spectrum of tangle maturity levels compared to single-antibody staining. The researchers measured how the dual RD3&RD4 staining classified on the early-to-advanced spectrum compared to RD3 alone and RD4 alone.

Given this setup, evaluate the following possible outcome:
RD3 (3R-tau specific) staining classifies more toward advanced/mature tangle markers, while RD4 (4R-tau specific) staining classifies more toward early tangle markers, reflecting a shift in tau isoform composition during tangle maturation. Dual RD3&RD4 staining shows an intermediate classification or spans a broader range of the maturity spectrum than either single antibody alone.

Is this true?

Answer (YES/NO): YES